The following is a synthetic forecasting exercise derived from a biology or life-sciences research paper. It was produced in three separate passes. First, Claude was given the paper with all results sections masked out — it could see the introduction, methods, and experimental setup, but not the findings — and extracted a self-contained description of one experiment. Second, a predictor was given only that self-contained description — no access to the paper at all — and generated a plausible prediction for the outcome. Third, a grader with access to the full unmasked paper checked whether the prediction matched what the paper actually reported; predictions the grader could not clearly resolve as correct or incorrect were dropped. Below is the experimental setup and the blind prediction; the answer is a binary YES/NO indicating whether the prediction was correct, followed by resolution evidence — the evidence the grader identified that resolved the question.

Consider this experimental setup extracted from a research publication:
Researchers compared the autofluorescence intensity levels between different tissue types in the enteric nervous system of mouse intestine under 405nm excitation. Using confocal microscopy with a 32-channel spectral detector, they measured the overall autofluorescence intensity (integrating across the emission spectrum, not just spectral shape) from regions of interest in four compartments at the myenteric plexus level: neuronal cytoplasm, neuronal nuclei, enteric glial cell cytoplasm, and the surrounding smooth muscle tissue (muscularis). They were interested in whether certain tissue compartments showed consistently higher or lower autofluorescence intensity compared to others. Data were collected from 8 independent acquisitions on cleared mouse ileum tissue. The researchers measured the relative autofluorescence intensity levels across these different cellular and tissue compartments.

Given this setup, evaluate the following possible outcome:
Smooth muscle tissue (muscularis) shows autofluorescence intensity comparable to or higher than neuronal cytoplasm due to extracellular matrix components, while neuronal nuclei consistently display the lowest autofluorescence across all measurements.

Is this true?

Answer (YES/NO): NO